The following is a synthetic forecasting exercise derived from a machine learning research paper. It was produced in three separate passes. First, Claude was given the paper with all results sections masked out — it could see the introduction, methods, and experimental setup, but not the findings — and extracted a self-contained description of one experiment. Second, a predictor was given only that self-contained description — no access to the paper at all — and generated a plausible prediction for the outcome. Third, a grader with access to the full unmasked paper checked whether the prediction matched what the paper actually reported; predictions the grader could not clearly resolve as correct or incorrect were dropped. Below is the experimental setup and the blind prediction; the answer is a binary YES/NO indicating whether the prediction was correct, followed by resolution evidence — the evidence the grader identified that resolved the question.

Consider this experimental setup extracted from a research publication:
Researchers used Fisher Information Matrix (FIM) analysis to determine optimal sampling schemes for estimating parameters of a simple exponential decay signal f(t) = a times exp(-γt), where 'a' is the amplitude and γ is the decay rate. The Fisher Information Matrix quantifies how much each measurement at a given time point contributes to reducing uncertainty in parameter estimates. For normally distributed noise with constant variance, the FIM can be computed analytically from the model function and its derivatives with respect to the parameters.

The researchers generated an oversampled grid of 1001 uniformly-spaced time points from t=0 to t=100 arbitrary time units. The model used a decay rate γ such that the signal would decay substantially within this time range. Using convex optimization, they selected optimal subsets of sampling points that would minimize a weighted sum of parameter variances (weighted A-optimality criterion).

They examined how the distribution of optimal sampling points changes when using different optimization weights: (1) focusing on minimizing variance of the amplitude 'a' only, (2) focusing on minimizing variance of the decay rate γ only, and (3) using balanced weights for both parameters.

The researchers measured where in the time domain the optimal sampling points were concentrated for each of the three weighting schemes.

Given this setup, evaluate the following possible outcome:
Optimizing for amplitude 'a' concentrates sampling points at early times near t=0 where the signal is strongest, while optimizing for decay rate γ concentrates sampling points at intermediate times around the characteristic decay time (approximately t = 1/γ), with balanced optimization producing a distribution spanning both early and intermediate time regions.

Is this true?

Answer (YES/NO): NO